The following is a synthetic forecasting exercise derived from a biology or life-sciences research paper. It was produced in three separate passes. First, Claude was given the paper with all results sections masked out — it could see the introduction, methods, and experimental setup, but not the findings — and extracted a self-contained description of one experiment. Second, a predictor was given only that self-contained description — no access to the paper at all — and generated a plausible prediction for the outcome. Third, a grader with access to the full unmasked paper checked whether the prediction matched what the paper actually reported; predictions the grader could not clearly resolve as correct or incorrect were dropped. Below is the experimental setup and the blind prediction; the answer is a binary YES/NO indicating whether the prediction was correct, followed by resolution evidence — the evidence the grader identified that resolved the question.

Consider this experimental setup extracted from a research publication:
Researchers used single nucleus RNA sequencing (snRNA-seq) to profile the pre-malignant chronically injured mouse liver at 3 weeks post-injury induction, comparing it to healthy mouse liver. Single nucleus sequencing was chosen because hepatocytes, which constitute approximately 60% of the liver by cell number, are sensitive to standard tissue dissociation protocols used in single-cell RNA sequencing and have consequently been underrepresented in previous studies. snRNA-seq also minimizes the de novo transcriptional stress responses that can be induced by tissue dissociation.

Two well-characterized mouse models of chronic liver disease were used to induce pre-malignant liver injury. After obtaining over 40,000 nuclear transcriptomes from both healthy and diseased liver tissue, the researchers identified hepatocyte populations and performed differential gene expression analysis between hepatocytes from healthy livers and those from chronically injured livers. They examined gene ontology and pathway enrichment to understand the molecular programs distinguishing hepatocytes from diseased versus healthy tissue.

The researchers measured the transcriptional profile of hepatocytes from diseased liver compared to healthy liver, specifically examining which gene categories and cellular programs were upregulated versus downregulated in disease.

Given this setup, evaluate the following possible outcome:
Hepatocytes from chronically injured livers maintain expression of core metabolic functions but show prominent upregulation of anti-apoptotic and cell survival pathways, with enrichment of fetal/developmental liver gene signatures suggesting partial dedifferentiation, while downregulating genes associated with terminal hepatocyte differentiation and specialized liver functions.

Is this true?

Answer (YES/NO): NO